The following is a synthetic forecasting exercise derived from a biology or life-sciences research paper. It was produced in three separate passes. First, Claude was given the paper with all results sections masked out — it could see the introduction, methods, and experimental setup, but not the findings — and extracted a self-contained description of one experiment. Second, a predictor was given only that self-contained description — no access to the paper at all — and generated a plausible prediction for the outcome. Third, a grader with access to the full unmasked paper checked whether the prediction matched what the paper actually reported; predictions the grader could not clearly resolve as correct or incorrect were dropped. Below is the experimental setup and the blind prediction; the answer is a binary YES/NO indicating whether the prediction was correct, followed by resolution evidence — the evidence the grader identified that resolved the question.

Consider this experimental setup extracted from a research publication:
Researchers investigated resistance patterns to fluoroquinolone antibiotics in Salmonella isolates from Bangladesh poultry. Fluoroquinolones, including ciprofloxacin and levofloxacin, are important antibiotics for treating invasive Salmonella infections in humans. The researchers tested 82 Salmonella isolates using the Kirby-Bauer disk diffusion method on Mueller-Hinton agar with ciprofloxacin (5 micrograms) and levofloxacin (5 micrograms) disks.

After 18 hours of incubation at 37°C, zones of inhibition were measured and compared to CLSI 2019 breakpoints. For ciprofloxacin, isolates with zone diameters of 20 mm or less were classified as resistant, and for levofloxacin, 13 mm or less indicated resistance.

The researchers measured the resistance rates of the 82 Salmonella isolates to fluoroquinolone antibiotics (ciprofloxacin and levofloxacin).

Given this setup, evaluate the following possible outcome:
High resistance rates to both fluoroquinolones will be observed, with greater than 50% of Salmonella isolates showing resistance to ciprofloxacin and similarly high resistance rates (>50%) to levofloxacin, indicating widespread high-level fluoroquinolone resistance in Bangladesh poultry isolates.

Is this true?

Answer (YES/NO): NO